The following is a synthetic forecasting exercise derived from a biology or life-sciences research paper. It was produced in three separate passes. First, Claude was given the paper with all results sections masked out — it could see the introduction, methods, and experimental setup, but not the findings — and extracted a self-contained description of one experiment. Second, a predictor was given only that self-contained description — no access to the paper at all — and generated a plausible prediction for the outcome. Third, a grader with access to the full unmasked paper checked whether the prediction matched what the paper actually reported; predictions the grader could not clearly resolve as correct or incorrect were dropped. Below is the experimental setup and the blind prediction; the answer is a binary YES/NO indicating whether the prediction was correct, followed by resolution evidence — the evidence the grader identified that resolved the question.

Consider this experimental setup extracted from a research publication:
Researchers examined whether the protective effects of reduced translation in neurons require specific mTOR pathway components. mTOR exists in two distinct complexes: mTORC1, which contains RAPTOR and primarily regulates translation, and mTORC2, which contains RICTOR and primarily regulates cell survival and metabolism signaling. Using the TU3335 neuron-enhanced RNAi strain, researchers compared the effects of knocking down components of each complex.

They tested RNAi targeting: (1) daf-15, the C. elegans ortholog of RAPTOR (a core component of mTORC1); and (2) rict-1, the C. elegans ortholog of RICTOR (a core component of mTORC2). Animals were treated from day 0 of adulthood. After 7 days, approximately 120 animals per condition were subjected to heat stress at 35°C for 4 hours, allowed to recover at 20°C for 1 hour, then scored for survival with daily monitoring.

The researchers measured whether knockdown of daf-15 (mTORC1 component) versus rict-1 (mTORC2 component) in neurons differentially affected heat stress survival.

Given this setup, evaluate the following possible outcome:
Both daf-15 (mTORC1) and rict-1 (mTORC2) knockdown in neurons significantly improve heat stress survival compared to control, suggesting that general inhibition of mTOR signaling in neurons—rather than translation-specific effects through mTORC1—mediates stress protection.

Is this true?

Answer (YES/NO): NO